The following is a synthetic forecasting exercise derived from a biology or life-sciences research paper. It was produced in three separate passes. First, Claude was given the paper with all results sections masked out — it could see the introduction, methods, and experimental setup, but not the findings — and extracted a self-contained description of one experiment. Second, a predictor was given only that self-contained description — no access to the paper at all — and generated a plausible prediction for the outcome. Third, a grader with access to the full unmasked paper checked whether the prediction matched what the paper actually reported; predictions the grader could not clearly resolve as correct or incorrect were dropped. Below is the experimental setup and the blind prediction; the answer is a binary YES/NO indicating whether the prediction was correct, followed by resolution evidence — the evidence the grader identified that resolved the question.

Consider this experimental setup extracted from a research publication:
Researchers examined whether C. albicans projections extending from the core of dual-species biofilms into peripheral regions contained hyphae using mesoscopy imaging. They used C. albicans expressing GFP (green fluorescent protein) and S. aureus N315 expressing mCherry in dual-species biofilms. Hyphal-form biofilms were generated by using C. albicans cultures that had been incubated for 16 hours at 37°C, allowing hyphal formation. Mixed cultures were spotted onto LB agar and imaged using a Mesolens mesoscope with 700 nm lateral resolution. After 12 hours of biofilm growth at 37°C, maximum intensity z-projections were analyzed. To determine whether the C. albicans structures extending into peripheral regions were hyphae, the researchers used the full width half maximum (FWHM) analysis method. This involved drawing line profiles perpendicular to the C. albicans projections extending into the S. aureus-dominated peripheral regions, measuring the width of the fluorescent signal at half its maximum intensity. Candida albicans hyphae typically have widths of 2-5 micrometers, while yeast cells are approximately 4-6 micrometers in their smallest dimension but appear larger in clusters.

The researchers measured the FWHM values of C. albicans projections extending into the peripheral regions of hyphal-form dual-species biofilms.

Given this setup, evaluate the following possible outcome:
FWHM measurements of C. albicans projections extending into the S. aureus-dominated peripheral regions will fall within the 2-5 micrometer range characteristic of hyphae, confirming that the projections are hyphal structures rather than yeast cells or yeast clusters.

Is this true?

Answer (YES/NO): YES